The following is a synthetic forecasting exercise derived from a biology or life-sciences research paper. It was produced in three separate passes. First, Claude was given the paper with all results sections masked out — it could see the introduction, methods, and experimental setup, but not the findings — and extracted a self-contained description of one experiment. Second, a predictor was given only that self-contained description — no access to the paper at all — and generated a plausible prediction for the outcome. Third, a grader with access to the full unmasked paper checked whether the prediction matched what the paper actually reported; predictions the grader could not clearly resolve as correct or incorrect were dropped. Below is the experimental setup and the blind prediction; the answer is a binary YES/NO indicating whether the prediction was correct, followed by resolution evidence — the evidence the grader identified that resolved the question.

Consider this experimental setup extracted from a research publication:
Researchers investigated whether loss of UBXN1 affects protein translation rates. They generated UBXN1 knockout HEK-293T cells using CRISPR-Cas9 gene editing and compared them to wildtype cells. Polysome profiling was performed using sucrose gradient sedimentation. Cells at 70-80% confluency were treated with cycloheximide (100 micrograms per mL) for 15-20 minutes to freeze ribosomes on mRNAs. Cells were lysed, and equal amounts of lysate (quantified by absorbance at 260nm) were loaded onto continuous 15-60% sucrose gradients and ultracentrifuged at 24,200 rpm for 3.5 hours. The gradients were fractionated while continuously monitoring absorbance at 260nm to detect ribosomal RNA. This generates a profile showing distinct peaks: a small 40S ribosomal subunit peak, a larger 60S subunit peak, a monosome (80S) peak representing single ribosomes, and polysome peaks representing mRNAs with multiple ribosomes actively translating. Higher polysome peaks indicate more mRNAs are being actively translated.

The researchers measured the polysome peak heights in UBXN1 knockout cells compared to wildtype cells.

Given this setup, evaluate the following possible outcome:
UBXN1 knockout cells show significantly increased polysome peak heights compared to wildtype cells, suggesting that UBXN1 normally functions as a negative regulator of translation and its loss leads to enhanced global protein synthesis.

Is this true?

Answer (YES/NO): YES